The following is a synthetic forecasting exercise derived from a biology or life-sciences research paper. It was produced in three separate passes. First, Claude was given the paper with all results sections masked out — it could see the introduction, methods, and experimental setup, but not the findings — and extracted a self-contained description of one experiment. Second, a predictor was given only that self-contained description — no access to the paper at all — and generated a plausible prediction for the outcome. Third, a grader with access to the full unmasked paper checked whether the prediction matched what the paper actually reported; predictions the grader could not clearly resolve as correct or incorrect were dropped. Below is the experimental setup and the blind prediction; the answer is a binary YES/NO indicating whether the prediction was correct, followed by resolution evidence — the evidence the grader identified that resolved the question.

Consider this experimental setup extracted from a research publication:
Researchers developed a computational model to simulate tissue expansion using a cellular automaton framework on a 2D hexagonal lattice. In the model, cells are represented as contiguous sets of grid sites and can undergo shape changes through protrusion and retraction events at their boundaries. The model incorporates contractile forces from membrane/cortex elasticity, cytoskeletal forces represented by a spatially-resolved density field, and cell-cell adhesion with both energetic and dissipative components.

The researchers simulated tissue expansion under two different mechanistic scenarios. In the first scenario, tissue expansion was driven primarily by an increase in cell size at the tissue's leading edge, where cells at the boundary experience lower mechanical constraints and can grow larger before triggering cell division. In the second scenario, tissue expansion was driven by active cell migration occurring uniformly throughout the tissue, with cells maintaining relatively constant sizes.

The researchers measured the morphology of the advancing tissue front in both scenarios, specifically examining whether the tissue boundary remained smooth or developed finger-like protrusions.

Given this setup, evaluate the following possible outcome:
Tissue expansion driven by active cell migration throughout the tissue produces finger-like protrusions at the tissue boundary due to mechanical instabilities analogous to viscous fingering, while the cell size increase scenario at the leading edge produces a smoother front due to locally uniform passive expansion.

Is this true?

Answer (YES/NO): NO